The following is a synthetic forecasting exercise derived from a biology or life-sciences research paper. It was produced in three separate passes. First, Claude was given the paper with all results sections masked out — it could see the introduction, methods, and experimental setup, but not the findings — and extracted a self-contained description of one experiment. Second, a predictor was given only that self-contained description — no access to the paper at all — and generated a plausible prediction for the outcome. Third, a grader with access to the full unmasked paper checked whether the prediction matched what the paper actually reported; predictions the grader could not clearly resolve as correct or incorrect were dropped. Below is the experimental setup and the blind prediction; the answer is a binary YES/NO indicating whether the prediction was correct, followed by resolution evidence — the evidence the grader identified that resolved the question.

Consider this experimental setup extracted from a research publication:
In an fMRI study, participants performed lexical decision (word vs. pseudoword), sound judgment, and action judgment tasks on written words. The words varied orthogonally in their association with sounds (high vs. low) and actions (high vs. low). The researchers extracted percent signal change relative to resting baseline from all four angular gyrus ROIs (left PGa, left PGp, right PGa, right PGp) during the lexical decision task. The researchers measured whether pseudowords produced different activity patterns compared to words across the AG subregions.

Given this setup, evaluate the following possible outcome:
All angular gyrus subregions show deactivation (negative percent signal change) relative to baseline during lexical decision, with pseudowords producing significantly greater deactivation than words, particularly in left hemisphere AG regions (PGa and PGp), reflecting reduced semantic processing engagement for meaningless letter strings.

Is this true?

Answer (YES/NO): NO